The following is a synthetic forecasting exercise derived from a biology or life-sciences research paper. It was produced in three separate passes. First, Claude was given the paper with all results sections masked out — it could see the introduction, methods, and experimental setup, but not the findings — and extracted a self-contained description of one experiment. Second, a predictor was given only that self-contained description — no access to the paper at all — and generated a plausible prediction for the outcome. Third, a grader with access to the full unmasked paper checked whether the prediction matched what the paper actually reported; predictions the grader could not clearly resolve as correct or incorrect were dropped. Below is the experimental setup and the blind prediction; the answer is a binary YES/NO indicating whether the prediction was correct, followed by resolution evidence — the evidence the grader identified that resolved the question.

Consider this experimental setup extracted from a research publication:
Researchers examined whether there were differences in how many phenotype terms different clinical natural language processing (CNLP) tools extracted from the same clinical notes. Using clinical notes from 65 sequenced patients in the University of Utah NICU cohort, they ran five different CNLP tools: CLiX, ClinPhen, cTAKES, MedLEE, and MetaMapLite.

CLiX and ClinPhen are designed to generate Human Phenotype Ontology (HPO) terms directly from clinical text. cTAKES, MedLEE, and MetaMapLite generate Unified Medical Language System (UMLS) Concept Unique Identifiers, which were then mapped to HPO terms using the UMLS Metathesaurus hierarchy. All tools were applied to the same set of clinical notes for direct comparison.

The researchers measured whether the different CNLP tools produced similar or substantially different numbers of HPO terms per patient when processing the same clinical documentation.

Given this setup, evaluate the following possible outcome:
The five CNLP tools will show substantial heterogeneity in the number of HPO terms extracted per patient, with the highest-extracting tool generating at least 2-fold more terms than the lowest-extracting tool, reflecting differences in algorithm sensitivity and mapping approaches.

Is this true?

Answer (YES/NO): YES